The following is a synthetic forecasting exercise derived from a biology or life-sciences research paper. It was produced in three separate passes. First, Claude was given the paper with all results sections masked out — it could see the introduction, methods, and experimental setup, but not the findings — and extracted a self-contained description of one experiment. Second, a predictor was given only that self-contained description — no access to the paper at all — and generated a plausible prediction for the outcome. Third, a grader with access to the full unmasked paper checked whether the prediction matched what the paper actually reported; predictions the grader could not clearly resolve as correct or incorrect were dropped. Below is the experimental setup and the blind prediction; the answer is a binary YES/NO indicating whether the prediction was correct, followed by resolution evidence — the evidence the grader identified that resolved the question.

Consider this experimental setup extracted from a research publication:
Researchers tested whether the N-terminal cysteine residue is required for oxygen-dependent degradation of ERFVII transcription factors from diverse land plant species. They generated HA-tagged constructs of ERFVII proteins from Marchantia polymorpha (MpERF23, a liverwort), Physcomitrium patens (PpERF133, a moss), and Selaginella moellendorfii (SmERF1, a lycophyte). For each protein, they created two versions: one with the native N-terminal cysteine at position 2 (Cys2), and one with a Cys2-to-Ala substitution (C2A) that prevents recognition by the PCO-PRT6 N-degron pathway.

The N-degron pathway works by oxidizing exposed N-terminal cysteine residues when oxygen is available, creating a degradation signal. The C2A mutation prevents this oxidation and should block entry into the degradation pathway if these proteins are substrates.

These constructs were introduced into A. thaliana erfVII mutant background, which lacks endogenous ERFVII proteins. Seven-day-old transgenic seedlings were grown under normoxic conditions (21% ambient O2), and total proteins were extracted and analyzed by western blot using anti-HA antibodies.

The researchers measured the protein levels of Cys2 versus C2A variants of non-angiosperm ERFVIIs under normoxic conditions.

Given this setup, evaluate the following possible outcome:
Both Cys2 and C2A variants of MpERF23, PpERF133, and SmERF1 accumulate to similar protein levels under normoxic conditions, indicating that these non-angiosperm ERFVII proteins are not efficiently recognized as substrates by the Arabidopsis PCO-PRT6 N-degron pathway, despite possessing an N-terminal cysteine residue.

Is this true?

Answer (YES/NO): NO